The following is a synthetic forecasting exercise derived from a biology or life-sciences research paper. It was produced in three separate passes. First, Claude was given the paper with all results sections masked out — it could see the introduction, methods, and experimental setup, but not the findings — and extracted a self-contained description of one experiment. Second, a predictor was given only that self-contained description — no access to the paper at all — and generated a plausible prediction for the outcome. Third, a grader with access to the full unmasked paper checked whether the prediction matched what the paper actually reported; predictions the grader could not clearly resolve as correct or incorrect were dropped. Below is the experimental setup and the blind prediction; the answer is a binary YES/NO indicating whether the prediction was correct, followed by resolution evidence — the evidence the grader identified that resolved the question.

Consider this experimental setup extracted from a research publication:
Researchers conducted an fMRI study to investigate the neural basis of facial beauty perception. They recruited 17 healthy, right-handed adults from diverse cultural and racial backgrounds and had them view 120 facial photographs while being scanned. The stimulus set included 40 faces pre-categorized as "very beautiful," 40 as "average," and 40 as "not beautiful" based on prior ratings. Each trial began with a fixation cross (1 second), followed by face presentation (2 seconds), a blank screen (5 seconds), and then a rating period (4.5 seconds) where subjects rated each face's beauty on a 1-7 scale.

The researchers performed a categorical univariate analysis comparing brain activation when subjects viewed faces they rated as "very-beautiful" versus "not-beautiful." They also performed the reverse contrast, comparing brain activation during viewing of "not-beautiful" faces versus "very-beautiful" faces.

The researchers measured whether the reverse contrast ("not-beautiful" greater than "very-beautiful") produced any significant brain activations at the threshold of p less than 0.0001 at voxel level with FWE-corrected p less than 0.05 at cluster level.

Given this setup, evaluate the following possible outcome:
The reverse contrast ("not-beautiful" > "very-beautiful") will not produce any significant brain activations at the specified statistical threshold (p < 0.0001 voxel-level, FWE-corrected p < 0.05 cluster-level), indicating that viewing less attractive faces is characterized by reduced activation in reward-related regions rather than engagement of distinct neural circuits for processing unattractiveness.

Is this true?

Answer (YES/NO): YES